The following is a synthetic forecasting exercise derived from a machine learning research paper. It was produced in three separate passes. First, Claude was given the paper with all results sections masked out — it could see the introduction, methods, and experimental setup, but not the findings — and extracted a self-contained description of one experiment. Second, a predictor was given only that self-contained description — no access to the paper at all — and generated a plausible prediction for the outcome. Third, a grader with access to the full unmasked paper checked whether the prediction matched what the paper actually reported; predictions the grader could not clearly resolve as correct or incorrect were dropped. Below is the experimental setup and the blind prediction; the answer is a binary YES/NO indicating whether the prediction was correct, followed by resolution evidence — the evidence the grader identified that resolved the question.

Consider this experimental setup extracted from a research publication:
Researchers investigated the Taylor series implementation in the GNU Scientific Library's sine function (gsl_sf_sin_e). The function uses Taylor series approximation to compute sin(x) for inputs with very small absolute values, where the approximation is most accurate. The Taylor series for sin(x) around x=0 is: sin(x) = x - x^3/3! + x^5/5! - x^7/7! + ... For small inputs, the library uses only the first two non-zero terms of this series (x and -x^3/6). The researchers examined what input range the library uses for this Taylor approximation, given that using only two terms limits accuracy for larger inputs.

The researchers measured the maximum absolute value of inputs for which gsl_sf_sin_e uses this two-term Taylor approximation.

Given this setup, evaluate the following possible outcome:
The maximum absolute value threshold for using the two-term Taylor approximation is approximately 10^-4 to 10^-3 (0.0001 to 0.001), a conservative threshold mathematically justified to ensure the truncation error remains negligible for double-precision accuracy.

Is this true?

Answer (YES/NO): YES